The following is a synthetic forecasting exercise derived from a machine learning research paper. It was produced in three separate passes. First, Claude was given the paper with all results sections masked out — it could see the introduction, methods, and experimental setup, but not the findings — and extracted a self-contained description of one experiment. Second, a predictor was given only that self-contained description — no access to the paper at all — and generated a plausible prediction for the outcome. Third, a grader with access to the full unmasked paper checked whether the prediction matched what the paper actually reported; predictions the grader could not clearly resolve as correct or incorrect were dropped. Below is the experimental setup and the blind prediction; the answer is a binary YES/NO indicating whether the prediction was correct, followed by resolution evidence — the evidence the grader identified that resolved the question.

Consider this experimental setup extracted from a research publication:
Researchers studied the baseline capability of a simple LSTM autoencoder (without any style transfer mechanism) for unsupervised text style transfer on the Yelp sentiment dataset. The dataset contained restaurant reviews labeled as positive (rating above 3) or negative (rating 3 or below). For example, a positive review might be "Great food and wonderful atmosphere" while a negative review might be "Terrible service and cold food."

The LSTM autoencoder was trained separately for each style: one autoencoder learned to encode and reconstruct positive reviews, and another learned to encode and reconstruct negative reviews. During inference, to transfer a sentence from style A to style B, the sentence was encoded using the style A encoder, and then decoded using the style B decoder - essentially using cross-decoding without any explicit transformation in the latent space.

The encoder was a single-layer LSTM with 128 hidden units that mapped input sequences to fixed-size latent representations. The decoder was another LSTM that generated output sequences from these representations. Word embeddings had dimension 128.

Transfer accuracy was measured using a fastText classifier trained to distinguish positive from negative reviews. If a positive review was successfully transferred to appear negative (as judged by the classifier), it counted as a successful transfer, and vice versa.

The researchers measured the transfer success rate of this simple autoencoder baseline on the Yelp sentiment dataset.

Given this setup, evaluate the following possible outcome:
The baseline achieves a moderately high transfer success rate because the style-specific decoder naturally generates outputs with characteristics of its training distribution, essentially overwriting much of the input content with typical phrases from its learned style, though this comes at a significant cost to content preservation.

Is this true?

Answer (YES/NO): NO